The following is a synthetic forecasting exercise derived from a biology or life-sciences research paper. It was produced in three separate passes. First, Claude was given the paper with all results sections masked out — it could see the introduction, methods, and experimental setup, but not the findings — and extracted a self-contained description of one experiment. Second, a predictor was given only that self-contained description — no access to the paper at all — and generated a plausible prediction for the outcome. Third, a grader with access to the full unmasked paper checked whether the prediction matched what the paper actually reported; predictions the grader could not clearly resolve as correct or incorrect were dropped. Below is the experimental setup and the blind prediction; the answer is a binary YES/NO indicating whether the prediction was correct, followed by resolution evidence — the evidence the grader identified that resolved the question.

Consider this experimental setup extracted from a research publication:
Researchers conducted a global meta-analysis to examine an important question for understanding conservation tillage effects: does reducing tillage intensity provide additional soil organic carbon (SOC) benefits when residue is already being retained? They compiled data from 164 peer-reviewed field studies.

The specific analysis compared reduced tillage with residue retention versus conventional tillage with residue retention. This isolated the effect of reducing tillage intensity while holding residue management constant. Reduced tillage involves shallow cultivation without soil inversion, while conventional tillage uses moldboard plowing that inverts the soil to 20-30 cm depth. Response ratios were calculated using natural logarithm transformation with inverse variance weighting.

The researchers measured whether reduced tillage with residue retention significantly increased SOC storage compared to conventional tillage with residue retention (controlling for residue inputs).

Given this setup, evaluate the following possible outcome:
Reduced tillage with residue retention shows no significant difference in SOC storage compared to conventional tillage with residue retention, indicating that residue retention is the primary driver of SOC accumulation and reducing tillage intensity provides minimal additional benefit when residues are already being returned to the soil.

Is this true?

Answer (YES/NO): NO